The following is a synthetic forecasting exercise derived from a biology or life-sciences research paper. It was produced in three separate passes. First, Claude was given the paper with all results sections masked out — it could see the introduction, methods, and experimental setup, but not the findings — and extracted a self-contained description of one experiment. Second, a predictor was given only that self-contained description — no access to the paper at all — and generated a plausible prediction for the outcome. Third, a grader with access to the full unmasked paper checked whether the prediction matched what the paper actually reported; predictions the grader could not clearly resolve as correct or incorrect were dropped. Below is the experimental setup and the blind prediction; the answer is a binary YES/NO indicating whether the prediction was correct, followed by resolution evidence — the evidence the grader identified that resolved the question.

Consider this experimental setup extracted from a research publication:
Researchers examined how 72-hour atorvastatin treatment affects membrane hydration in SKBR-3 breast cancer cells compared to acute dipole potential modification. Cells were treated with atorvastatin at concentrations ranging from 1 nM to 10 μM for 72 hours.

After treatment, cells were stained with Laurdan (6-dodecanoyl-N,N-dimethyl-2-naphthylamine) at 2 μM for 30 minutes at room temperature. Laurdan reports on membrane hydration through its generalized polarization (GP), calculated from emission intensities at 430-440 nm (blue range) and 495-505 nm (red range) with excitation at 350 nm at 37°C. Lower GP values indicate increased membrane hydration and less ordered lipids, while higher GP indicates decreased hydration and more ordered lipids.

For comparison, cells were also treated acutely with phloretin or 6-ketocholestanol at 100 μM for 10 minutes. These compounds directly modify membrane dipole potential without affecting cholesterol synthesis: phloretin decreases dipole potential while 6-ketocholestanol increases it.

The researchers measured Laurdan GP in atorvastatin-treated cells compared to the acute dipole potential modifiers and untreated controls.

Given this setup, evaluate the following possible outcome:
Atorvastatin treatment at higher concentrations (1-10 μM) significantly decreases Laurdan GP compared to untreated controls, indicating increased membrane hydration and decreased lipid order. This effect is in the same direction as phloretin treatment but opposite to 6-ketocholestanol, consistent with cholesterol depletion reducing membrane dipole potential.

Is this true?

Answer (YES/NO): NO